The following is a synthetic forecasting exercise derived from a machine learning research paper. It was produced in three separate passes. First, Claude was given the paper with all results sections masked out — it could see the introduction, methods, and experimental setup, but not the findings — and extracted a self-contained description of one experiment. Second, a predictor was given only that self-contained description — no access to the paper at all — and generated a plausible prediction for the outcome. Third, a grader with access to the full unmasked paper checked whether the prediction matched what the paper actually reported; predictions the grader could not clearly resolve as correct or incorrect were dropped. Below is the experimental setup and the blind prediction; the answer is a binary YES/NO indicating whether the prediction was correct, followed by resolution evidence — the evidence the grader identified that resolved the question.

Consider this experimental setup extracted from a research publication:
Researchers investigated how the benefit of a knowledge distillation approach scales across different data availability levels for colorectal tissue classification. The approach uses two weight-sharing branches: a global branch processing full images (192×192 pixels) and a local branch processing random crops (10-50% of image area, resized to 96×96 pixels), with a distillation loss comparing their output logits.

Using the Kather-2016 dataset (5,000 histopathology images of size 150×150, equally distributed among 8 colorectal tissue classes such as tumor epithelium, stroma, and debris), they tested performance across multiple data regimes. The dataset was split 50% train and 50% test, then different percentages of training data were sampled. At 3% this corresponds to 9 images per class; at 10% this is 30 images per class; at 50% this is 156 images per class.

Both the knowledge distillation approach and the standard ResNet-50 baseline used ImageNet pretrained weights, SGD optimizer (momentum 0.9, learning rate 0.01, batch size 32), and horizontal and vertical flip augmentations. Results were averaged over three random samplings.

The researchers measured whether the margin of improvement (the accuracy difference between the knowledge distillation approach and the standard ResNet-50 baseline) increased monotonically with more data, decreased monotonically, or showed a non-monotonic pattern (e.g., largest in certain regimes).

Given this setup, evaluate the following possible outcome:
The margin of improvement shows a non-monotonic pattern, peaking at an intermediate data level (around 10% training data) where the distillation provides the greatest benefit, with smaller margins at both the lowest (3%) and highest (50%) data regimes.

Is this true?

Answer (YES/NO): YES